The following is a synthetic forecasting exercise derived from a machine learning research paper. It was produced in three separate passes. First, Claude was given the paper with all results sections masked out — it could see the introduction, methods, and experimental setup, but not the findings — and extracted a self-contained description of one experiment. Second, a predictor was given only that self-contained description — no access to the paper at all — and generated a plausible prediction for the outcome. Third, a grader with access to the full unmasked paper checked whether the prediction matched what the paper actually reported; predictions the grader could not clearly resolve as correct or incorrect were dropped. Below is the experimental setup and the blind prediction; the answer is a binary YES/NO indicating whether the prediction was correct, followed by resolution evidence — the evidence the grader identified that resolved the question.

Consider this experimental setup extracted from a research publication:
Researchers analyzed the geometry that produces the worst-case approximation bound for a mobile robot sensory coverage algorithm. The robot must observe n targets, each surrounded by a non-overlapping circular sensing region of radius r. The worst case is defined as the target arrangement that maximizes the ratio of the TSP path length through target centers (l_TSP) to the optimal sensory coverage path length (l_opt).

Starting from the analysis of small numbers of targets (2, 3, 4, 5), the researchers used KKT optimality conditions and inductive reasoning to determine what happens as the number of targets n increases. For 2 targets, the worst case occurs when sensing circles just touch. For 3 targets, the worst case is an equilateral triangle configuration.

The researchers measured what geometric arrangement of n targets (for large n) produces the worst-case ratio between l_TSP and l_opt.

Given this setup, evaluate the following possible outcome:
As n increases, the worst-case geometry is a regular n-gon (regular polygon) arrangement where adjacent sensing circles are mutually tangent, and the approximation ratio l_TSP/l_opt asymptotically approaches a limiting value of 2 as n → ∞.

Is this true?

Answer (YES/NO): NO